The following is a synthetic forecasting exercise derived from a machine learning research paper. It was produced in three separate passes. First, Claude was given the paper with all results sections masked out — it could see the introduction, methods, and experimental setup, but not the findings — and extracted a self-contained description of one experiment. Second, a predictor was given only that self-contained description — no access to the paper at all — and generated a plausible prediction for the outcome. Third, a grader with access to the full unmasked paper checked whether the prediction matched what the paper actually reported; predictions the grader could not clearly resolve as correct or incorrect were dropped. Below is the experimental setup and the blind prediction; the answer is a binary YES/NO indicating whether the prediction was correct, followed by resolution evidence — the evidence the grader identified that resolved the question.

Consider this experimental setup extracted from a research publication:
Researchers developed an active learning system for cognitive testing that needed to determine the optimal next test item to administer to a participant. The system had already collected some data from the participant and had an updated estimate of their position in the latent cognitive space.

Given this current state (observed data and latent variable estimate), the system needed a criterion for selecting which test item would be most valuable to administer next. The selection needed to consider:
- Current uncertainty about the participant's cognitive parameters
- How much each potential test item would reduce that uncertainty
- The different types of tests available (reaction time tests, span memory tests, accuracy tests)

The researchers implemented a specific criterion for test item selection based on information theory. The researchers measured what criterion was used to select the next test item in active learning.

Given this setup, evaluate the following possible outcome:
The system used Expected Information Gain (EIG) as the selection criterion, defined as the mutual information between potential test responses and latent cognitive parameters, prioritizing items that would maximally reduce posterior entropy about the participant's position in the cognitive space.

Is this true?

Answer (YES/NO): YES